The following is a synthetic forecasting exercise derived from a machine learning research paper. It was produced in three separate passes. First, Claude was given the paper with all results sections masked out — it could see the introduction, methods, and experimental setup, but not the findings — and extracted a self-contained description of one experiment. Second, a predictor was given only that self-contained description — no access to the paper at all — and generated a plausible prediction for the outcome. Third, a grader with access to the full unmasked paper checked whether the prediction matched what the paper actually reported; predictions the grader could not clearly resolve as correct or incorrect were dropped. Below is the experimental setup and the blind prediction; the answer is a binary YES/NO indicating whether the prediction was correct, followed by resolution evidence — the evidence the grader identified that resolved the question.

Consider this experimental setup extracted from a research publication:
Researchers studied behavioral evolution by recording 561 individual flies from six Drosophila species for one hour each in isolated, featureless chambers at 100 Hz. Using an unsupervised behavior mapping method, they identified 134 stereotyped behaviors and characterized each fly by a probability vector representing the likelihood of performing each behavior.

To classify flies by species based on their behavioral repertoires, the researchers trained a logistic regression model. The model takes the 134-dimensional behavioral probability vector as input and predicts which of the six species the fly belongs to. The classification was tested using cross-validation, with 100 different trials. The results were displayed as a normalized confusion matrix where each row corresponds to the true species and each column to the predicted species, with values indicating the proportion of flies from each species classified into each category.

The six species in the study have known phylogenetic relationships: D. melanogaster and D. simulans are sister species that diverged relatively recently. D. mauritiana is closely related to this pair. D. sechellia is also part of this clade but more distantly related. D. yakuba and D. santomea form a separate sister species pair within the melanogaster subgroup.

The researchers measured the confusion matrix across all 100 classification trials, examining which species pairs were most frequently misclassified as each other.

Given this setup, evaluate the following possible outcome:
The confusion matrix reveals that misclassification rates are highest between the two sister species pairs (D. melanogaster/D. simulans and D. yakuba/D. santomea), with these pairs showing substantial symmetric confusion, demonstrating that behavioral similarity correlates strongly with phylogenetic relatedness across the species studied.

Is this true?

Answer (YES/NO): NO